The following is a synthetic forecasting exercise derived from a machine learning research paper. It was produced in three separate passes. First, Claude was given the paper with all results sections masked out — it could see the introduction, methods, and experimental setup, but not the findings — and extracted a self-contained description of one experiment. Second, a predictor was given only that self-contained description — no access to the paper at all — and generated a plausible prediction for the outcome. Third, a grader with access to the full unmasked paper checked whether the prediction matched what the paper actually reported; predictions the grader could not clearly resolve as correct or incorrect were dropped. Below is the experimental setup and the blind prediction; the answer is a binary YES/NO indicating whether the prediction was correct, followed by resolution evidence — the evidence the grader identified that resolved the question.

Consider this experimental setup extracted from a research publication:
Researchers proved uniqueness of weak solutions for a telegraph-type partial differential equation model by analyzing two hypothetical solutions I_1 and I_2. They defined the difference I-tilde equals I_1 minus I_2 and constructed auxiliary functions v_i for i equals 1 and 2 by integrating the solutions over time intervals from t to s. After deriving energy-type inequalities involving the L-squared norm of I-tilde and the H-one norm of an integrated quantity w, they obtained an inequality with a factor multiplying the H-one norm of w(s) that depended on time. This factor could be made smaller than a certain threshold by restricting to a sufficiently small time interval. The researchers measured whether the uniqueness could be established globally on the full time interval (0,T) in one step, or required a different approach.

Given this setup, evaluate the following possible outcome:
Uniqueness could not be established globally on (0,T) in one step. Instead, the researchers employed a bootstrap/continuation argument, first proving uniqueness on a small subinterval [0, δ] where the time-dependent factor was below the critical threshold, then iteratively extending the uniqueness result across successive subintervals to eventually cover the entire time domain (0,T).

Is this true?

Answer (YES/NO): YES